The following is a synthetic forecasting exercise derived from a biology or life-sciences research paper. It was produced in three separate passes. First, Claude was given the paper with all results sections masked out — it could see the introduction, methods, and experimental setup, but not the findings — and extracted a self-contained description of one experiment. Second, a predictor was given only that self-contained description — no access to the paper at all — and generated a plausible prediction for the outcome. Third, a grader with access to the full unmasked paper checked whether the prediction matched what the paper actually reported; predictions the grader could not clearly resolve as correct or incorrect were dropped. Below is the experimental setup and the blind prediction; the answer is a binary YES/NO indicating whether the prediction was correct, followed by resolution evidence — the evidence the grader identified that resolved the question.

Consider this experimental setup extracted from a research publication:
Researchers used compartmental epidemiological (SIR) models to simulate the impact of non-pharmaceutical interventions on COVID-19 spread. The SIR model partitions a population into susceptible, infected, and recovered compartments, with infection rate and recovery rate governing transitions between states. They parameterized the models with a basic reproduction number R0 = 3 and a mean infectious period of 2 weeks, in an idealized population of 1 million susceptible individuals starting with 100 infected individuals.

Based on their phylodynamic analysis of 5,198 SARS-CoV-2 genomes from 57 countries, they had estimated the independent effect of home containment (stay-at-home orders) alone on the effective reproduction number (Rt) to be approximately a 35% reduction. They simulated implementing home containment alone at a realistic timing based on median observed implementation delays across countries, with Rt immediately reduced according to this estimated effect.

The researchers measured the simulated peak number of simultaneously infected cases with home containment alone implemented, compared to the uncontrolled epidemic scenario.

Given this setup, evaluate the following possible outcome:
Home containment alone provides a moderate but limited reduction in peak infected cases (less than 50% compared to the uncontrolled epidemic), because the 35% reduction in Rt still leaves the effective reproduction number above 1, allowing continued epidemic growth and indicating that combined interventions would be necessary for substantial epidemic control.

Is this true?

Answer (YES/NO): NO